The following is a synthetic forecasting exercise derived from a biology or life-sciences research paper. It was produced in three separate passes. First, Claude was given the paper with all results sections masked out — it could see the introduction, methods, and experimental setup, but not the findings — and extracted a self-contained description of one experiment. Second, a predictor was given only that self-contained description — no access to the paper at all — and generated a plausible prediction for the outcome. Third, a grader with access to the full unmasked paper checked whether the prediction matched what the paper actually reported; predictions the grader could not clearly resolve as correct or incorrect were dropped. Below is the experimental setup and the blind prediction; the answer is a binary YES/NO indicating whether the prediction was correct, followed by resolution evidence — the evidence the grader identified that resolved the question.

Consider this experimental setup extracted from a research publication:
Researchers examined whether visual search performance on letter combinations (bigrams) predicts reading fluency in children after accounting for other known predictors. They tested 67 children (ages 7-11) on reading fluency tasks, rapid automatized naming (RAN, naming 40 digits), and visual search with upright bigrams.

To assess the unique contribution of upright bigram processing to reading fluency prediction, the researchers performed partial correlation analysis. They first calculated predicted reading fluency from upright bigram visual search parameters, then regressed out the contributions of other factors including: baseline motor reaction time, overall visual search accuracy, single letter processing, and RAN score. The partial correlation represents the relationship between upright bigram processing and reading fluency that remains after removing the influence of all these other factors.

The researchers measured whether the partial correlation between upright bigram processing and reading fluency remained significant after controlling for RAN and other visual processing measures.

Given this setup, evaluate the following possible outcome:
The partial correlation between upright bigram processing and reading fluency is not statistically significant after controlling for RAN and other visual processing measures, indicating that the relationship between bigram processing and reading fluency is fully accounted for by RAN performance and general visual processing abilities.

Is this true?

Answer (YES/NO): NO